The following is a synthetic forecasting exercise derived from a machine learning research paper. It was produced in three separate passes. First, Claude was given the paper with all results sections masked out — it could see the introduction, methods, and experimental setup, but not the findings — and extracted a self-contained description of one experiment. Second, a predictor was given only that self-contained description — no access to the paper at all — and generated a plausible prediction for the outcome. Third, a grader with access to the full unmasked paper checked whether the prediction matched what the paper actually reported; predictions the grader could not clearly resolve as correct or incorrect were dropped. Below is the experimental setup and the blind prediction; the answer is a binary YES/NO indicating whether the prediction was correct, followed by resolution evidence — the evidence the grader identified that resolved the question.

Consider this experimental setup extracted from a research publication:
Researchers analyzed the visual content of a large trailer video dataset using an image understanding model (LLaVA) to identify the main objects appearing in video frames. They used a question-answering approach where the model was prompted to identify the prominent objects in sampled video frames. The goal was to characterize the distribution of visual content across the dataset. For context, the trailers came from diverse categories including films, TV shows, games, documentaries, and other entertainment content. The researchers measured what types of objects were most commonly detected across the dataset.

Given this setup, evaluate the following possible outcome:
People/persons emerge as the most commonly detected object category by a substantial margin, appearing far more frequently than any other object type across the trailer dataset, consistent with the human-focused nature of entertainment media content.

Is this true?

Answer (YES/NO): YES